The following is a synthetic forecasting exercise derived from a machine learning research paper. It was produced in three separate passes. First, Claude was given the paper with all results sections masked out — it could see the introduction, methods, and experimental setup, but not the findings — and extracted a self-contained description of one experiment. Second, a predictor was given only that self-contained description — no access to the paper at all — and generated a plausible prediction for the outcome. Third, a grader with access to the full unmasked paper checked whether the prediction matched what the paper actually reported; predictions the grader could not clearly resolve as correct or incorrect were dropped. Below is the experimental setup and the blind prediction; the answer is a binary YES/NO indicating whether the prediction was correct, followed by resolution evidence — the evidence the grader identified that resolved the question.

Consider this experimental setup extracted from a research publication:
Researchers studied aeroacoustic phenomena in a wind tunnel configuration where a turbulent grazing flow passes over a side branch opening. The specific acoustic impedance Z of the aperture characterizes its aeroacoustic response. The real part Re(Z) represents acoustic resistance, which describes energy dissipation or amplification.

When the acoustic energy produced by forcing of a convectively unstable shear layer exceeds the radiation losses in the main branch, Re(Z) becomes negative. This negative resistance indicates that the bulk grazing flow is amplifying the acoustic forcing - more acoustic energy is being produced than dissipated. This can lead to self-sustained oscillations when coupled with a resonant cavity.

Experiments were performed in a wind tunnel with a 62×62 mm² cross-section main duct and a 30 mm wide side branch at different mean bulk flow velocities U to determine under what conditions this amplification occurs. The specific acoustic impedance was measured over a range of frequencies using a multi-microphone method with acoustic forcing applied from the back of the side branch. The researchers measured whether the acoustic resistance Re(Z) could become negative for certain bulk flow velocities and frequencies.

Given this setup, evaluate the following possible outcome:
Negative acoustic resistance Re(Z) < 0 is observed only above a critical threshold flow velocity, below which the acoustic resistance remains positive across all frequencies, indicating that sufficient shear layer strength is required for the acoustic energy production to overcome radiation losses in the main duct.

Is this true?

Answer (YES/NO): NO